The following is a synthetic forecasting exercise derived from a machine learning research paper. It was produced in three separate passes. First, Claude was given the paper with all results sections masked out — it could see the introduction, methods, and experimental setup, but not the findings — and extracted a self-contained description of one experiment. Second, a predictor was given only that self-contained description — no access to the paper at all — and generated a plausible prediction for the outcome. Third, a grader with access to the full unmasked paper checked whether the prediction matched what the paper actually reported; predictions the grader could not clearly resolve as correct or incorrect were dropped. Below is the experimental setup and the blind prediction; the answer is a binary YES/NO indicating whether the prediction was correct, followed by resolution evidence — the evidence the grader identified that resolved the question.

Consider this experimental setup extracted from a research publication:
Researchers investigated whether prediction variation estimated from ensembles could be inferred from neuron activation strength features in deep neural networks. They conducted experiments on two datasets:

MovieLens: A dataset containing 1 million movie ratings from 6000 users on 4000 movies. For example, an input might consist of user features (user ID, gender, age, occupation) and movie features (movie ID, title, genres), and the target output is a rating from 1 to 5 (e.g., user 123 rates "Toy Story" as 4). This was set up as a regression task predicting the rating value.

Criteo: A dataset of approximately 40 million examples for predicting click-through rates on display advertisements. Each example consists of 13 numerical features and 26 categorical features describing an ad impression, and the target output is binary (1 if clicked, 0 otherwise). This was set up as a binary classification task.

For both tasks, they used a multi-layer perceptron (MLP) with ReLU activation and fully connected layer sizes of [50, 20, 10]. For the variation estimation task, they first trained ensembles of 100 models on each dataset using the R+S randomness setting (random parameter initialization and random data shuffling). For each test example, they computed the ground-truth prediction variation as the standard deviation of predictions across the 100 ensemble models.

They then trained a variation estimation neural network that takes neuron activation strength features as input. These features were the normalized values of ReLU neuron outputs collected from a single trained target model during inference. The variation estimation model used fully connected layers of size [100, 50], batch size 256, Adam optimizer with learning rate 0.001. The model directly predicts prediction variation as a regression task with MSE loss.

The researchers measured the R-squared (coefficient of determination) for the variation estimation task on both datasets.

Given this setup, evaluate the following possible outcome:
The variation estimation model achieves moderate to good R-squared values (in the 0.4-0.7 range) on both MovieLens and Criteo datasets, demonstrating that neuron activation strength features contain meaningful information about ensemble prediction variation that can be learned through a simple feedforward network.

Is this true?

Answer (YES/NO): NO